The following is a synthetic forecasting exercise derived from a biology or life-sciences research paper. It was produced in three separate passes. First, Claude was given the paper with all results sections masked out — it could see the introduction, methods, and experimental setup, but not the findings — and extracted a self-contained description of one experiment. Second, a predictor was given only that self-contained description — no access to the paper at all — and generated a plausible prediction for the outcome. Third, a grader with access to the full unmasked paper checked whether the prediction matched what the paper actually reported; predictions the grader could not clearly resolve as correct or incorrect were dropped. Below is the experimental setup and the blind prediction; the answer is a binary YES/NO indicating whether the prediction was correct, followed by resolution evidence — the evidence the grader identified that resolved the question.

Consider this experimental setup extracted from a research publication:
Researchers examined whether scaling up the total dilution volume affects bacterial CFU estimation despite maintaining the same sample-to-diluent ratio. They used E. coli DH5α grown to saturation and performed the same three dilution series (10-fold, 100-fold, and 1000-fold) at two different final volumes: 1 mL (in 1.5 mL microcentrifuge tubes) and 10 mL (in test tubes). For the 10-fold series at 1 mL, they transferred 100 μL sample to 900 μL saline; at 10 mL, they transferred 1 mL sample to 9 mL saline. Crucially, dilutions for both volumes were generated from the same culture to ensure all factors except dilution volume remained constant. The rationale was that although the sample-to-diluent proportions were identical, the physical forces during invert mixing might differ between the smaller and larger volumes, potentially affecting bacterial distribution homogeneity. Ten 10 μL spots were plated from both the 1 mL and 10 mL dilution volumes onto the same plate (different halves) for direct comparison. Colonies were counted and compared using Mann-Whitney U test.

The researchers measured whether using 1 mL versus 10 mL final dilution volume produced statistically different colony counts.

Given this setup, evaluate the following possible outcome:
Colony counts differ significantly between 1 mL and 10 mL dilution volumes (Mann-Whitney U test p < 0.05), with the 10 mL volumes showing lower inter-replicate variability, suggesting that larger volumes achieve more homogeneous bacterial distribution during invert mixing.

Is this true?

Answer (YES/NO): NO